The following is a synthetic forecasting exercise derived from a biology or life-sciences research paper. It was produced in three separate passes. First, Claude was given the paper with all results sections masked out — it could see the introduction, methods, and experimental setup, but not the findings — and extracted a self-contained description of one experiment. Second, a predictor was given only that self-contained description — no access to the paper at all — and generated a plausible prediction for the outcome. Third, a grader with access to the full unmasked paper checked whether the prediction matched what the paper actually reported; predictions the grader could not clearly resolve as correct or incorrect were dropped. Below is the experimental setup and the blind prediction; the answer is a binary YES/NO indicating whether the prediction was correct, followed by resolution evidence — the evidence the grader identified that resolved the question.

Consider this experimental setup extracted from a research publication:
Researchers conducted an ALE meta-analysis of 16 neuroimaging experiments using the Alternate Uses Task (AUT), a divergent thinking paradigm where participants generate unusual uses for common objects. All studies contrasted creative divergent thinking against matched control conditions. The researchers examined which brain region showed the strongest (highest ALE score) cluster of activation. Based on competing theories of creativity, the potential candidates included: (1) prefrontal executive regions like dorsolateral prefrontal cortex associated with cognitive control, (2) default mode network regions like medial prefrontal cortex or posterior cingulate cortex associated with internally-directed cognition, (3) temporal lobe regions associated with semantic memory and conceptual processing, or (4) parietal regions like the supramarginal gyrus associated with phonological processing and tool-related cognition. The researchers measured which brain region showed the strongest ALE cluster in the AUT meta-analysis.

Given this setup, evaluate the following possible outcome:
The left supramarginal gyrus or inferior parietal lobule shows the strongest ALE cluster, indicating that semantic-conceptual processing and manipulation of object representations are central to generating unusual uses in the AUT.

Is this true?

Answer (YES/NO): YES